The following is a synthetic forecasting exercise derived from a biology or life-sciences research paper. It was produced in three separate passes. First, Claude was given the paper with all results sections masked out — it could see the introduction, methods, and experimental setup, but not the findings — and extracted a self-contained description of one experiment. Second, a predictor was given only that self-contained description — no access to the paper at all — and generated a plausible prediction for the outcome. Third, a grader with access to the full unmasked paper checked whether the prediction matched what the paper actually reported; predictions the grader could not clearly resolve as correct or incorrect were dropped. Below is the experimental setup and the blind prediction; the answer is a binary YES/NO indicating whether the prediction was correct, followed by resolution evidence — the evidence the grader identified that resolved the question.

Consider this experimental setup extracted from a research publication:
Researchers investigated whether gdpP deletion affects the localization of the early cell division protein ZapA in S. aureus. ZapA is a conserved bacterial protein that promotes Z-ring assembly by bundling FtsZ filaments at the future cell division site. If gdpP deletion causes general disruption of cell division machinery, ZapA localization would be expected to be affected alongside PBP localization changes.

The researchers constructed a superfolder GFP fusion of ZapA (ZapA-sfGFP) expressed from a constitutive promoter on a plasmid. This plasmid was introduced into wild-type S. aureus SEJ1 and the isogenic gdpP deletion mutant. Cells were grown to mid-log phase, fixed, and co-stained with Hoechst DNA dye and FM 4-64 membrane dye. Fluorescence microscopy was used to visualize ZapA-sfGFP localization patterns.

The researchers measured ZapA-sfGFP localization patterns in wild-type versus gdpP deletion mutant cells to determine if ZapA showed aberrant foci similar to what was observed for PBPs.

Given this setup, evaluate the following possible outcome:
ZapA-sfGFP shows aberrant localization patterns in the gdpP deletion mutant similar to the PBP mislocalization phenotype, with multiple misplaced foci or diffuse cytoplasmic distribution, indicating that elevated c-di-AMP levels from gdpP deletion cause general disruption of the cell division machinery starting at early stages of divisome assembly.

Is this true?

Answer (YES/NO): NO